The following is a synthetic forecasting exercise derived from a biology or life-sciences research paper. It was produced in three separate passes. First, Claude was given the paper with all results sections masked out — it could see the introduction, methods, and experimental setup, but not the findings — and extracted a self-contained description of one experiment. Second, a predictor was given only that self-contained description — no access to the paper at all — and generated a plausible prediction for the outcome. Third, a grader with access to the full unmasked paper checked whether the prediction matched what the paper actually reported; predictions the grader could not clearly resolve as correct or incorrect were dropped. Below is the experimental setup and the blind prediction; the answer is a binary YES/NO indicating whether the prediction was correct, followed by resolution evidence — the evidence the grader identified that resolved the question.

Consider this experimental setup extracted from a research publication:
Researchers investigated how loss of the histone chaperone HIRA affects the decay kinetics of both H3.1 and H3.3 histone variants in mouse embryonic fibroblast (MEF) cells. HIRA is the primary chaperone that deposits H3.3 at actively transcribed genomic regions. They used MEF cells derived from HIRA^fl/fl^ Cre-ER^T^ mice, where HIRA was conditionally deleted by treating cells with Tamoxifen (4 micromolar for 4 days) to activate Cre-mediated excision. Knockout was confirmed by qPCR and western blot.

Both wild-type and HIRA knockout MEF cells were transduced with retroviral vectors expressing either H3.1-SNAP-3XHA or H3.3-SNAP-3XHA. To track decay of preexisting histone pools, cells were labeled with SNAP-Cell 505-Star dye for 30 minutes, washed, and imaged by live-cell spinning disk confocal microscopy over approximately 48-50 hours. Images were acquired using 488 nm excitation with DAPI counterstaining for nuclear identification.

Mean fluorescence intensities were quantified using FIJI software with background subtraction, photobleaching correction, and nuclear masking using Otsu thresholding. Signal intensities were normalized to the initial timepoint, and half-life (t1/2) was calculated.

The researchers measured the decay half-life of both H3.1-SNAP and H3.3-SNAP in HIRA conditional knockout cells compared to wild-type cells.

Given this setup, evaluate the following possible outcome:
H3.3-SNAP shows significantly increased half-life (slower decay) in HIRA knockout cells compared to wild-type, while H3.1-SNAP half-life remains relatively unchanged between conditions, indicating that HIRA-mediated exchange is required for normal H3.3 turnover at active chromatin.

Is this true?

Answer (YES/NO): NO